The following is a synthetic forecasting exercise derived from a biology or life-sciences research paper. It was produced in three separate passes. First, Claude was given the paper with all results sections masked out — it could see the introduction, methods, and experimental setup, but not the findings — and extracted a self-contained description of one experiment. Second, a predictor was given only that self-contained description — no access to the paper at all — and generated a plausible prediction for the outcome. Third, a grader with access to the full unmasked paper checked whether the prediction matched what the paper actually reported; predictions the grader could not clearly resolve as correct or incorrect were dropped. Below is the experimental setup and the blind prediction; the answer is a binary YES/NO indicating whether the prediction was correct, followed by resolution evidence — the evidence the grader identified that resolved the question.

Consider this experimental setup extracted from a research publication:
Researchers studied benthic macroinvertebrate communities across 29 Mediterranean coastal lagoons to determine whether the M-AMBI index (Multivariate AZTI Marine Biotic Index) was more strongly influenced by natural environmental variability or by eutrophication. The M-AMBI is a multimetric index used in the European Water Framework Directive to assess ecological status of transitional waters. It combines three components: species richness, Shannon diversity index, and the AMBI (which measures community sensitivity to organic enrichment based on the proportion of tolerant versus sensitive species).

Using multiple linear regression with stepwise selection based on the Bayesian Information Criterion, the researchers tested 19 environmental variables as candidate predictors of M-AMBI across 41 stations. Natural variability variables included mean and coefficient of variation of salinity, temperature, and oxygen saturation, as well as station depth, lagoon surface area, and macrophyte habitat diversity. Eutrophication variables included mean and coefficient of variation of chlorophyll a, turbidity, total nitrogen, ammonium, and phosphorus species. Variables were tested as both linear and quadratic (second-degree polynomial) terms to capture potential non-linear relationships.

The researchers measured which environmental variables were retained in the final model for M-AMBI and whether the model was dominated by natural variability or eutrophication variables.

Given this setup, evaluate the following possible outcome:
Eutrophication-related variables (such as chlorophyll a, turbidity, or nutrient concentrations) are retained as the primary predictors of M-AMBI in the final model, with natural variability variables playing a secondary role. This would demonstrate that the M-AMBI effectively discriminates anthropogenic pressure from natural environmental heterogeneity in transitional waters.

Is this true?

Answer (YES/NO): YES